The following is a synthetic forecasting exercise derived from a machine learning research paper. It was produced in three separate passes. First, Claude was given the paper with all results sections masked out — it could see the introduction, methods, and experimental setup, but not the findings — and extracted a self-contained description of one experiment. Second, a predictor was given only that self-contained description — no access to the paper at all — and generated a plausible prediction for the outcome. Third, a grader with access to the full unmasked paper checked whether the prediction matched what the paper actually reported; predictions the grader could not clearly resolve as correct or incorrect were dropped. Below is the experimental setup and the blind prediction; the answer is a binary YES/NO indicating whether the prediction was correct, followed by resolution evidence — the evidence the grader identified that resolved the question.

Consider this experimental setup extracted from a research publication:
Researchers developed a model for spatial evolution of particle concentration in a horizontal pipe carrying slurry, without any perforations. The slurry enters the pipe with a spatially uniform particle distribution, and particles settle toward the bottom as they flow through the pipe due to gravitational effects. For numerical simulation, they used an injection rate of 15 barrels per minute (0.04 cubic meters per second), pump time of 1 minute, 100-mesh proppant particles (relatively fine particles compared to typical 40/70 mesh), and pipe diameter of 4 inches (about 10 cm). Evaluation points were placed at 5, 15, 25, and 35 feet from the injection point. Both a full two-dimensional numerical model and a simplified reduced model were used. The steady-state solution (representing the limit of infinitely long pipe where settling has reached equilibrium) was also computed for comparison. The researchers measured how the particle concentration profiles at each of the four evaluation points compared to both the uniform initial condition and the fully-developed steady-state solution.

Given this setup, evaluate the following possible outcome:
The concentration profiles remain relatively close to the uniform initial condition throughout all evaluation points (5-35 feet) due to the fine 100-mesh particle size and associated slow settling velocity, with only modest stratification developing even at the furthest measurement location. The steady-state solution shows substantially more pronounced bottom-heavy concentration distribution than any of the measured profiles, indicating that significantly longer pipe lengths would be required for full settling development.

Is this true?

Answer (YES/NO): NO